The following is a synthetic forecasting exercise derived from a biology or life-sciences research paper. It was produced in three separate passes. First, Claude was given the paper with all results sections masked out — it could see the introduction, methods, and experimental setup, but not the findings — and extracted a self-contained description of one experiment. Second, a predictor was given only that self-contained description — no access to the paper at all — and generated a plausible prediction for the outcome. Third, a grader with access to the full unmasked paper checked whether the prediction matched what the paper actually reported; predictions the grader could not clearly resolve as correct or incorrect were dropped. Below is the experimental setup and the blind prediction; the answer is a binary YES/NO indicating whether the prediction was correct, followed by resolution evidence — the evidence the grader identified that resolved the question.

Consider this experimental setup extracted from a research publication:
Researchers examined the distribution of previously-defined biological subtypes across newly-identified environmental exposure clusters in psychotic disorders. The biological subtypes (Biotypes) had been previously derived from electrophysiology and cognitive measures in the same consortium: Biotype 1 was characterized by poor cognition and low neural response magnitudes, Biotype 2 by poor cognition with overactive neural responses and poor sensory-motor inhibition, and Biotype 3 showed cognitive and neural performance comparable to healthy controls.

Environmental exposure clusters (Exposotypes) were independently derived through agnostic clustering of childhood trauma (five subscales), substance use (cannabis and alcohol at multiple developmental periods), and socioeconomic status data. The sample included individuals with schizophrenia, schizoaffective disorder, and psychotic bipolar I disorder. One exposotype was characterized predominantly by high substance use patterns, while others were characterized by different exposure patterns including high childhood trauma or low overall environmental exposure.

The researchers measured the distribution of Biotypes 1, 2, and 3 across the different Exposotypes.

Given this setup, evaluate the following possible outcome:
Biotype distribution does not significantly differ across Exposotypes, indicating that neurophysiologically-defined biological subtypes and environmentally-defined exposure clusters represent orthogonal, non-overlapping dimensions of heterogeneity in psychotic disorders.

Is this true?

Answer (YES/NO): NO